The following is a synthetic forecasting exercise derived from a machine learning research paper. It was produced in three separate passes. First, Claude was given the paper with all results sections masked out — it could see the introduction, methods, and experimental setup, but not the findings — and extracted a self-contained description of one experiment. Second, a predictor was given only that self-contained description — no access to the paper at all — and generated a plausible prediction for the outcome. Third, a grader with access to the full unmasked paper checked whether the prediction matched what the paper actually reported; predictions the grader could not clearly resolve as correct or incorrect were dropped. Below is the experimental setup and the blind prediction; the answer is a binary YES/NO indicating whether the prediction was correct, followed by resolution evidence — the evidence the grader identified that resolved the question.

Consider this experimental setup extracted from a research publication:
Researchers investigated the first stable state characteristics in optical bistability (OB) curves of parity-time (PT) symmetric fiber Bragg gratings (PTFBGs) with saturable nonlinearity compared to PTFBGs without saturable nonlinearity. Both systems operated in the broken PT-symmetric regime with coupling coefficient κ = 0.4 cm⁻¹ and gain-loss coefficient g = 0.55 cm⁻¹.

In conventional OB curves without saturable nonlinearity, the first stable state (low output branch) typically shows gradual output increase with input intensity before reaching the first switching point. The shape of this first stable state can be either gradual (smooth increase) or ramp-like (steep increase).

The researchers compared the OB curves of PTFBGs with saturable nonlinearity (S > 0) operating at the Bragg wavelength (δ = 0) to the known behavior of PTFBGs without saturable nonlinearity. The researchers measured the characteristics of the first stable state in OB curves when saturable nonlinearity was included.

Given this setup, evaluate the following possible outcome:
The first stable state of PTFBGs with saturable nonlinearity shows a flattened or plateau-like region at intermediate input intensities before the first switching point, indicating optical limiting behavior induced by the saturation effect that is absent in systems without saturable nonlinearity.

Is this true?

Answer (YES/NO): NO